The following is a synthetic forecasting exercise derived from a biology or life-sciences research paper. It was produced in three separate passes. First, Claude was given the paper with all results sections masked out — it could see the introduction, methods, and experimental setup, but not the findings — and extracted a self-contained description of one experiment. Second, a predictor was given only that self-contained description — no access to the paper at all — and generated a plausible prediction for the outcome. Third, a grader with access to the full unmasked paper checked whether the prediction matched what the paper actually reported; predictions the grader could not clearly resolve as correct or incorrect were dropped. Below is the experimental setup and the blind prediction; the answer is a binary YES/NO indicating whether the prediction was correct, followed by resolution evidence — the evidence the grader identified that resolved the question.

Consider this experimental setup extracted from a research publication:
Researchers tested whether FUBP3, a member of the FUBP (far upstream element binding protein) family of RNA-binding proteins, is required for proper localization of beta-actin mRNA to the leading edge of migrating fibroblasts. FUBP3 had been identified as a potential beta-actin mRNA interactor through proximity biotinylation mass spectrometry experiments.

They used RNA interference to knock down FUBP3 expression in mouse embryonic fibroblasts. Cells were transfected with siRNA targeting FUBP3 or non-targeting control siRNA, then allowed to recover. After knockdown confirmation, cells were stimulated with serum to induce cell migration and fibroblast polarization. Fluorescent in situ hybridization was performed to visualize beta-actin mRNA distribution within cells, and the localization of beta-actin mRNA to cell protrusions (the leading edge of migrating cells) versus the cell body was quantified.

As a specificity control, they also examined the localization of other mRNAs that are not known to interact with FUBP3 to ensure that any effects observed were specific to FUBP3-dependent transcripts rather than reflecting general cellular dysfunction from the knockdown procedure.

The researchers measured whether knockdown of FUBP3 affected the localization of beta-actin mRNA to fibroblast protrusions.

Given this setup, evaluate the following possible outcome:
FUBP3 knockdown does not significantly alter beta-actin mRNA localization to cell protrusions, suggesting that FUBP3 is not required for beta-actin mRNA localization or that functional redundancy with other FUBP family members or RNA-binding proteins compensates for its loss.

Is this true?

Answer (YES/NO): NO